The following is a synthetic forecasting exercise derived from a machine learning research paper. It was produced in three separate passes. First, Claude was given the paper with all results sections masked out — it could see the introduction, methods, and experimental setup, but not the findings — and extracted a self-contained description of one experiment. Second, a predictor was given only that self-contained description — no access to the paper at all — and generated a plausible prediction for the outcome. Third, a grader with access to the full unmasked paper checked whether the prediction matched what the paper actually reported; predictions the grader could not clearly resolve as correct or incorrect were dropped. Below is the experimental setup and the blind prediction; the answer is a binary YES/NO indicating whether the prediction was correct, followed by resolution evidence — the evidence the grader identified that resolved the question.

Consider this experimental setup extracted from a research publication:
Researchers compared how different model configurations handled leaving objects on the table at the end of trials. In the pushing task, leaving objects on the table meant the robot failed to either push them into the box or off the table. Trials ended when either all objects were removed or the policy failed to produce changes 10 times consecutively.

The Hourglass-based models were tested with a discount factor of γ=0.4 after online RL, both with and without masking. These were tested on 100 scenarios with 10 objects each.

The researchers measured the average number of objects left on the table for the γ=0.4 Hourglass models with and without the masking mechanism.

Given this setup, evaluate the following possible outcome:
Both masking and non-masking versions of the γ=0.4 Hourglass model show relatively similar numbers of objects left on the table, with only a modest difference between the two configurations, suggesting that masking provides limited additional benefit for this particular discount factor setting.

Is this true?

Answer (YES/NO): NO